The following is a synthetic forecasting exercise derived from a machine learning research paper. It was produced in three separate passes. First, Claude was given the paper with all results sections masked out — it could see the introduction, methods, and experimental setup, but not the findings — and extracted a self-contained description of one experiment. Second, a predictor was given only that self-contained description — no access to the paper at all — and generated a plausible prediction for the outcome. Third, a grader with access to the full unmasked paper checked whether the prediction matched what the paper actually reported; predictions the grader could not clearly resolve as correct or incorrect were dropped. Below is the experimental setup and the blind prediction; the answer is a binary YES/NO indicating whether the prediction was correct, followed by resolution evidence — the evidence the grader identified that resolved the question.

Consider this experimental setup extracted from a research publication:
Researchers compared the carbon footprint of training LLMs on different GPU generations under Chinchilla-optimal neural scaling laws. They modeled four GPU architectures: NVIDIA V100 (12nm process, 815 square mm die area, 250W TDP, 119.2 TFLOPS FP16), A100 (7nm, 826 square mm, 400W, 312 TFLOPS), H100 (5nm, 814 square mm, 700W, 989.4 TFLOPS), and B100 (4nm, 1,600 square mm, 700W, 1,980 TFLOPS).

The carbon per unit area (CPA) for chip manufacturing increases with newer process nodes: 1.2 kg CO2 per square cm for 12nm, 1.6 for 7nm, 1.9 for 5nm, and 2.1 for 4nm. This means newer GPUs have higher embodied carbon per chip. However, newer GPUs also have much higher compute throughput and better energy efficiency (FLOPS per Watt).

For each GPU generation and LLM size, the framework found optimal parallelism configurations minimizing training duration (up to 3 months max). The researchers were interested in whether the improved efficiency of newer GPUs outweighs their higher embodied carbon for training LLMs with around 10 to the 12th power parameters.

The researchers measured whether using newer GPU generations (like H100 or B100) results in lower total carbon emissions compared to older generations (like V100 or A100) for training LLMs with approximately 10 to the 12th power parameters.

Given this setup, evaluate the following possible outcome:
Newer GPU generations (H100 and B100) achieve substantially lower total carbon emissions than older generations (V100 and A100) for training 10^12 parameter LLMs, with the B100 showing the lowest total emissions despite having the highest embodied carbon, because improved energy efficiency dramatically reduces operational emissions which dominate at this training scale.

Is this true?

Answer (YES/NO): NO